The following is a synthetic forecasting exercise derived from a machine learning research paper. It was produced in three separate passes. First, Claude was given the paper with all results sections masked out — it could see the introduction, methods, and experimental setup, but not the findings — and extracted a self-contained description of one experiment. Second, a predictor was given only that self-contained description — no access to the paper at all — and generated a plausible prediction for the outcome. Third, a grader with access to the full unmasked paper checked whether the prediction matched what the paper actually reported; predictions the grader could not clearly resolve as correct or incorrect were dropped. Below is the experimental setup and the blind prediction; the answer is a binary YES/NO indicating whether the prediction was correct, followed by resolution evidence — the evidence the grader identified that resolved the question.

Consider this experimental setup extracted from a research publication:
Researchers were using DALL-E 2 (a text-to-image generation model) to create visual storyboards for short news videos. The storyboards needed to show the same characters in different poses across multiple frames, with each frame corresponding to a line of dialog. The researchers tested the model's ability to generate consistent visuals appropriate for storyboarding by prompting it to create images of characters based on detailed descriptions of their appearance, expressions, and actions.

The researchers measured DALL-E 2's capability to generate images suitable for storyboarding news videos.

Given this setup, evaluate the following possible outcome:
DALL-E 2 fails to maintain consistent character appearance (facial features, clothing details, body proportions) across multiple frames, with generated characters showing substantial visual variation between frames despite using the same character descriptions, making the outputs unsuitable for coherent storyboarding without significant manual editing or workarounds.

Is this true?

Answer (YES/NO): YES